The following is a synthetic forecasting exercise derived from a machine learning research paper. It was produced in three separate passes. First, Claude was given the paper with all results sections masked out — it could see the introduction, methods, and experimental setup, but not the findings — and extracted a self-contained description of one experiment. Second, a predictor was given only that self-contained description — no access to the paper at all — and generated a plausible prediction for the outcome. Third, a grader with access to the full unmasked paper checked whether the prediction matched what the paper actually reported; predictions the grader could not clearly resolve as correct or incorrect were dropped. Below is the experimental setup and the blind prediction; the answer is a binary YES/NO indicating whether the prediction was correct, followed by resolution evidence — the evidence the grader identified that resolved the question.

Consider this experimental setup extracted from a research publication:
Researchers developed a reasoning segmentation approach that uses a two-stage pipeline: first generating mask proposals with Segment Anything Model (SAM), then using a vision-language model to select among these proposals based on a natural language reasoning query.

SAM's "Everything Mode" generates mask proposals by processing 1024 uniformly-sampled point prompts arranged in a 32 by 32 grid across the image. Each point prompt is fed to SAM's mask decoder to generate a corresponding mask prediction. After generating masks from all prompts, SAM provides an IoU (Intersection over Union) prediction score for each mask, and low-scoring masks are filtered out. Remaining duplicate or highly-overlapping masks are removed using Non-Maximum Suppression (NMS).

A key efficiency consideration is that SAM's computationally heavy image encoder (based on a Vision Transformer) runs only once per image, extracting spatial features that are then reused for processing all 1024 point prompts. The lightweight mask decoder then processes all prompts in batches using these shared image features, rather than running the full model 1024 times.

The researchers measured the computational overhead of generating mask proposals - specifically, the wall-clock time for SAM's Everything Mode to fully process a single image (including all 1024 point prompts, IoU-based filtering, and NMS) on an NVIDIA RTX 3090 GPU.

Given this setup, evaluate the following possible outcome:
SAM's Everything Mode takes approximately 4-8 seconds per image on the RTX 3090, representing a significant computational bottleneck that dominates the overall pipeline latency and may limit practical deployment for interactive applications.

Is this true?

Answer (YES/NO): NO